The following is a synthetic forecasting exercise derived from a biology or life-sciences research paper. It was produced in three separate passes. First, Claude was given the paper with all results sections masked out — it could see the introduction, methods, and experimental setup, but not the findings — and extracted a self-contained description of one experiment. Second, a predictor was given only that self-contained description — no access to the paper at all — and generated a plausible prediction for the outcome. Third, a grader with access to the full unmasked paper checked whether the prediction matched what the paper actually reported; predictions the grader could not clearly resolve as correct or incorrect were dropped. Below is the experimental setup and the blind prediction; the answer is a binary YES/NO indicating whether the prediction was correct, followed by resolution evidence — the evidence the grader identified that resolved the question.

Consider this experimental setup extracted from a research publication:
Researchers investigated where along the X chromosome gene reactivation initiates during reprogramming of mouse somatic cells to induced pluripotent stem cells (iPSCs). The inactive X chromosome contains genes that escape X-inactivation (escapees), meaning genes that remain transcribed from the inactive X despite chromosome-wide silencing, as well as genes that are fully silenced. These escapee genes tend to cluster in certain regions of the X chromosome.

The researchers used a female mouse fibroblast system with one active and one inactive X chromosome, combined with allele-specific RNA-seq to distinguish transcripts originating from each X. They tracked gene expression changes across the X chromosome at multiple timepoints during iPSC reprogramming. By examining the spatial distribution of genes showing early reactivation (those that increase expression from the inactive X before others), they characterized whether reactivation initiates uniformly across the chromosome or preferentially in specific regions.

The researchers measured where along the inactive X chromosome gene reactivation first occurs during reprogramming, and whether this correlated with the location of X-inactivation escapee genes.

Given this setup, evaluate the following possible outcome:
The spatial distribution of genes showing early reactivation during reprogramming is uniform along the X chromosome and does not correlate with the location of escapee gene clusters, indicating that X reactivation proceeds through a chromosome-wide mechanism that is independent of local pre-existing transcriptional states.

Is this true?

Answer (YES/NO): NO